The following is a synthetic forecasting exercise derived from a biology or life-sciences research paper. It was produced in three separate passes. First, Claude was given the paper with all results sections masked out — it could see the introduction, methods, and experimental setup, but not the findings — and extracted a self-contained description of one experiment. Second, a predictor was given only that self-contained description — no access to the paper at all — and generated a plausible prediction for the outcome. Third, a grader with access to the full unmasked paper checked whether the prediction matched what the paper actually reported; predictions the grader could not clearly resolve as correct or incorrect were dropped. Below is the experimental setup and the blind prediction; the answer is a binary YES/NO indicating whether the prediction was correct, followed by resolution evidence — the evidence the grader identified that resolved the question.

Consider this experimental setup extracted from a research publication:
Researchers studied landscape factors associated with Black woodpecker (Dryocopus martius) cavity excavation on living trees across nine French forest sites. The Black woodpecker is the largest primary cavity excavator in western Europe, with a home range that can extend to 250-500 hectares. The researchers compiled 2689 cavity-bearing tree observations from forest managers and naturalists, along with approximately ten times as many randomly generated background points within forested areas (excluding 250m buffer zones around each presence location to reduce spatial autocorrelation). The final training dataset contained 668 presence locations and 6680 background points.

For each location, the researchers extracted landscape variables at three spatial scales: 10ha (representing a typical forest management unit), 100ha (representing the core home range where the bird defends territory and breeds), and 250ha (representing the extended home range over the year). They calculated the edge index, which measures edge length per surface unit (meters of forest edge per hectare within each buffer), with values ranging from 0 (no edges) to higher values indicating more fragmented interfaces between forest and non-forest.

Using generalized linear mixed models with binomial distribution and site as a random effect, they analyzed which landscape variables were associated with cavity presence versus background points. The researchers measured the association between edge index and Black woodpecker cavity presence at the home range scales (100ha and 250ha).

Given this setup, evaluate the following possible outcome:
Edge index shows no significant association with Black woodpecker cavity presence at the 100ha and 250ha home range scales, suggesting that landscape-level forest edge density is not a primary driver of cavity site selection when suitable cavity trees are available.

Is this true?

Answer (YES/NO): NO